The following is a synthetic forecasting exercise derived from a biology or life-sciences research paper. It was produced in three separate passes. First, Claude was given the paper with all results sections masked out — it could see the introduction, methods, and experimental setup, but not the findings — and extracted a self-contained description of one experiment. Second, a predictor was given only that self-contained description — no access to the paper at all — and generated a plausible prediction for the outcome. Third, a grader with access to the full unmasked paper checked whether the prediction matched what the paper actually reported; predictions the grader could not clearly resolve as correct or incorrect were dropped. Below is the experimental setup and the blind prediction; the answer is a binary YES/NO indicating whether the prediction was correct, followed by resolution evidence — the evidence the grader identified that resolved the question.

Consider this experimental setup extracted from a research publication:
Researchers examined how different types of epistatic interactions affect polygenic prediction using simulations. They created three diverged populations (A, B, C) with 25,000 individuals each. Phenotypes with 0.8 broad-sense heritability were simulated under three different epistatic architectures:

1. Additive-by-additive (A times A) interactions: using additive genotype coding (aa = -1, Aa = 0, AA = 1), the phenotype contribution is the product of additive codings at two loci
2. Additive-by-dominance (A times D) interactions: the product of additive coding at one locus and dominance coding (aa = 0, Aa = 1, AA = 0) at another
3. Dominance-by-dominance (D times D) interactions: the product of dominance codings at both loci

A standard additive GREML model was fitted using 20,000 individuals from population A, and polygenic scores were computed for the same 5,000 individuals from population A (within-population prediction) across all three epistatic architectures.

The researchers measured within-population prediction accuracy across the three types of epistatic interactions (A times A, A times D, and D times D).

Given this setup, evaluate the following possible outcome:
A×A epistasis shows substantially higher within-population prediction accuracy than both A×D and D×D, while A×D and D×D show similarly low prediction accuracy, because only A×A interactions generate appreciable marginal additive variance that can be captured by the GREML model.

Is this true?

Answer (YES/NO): YES